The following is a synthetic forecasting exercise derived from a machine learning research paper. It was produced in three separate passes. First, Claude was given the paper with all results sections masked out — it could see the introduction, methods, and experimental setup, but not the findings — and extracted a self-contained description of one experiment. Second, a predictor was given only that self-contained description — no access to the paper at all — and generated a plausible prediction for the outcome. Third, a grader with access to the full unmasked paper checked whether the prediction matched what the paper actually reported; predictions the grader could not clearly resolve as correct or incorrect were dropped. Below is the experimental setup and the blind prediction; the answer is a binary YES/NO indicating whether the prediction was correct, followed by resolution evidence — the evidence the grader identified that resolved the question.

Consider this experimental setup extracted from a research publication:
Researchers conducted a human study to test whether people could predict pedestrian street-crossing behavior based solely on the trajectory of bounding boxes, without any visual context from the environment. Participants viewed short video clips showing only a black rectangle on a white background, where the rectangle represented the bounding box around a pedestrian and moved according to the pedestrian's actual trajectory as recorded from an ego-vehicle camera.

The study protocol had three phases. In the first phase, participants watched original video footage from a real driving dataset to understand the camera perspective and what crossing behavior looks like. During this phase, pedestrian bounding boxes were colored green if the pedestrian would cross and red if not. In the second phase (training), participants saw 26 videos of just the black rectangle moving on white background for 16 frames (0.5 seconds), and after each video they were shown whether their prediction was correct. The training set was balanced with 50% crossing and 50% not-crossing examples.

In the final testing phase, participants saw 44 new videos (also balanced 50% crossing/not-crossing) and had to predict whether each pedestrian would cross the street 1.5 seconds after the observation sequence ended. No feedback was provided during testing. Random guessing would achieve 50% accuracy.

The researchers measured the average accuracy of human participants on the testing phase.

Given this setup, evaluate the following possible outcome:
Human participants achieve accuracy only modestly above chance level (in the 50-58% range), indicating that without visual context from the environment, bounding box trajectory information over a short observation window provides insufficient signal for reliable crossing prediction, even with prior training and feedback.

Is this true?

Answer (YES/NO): NO